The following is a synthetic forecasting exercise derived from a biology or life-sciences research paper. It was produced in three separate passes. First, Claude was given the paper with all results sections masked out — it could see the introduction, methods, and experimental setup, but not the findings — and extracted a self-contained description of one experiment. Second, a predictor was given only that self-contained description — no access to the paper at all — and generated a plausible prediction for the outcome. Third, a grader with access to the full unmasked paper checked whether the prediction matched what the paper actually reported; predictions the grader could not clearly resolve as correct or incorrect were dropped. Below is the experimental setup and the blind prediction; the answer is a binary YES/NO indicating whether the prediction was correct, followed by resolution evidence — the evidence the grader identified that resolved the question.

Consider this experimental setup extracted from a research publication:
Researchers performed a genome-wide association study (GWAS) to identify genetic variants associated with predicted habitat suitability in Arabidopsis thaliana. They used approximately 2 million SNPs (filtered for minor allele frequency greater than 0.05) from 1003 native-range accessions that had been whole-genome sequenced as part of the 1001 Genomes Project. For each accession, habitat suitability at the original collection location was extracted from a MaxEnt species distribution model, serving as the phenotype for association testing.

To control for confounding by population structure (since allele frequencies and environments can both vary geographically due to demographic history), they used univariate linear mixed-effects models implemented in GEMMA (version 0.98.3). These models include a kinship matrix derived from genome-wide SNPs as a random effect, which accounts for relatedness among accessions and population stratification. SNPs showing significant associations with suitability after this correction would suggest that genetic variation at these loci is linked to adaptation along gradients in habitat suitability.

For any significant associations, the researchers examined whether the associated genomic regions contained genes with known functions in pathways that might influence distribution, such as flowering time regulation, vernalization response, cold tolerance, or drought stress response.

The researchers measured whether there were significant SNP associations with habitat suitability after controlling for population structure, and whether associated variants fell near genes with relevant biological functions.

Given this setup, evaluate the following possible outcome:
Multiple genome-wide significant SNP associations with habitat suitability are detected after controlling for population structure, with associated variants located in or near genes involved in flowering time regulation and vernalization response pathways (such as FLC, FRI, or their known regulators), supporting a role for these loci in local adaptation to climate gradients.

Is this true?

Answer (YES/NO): NO